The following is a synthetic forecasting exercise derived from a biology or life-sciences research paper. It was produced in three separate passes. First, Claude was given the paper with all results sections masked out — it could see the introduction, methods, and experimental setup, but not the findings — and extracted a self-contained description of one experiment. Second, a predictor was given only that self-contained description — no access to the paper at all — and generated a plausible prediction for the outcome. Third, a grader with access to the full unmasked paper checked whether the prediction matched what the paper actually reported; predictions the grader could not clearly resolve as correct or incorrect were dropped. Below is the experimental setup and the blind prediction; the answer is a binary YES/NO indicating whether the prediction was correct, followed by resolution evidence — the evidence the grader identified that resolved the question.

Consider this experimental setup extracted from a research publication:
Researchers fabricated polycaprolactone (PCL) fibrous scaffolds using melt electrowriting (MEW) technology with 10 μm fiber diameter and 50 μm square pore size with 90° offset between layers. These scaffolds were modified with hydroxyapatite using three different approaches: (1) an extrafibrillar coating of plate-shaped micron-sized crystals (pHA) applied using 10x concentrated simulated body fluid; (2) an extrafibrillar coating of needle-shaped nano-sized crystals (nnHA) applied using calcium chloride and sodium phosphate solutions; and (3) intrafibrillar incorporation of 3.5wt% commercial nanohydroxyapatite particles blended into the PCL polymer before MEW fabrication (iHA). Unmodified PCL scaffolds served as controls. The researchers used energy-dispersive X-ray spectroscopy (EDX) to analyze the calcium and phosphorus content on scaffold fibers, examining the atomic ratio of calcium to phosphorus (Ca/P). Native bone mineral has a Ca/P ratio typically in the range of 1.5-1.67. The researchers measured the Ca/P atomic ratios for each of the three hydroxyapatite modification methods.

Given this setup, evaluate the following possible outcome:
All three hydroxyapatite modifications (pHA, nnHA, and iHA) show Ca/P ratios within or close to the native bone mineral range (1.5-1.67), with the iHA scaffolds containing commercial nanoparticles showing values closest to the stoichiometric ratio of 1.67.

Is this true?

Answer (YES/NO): NO